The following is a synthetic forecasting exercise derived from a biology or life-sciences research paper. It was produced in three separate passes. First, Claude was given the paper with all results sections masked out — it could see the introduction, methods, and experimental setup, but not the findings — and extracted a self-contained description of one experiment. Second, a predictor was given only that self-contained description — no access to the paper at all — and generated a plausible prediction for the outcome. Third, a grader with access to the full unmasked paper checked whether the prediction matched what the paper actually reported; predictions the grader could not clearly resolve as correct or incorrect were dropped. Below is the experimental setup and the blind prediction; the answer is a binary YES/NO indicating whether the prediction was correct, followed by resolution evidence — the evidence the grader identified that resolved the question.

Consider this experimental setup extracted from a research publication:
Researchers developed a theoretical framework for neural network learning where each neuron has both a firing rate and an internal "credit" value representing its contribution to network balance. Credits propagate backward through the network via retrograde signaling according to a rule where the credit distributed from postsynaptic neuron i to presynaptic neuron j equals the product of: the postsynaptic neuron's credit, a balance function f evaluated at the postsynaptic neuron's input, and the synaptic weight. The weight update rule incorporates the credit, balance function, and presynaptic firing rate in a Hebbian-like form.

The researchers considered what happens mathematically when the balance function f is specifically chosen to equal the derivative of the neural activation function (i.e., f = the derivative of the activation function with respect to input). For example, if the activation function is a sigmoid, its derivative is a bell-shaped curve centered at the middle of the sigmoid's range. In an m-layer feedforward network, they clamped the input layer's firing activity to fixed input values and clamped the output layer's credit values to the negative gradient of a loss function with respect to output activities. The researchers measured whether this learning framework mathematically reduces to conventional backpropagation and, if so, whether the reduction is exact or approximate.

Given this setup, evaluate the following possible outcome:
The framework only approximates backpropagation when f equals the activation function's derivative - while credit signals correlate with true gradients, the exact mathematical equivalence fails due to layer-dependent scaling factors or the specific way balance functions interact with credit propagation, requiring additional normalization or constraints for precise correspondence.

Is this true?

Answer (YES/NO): NO